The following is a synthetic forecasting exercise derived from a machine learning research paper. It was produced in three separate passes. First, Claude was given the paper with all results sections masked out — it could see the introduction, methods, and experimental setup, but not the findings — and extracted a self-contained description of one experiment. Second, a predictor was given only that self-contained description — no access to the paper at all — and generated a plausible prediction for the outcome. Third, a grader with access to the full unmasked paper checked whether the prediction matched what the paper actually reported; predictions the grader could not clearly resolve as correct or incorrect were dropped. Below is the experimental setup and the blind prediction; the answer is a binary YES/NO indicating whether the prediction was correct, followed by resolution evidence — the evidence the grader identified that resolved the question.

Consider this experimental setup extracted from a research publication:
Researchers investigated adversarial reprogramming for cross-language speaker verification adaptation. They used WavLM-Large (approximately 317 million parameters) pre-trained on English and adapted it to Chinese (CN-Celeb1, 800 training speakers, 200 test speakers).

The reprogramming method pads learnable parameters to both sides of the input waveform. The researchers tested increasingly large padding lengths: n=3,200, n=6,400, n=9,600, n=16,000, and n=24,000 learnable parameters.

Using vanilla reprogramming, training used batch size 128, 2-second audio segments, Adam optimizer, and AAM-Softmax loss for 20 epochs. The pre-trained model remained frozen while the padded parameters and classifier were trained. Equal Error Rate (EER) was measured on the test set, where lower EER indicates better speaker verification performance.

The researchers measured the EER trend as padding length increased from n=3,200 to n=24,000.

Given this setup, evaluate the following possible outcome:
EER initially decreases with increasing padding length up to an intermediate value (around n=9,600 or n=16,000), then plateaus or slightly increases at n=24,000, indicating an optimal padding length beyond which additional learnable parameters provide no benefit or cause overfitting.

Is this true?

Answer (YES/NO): NO